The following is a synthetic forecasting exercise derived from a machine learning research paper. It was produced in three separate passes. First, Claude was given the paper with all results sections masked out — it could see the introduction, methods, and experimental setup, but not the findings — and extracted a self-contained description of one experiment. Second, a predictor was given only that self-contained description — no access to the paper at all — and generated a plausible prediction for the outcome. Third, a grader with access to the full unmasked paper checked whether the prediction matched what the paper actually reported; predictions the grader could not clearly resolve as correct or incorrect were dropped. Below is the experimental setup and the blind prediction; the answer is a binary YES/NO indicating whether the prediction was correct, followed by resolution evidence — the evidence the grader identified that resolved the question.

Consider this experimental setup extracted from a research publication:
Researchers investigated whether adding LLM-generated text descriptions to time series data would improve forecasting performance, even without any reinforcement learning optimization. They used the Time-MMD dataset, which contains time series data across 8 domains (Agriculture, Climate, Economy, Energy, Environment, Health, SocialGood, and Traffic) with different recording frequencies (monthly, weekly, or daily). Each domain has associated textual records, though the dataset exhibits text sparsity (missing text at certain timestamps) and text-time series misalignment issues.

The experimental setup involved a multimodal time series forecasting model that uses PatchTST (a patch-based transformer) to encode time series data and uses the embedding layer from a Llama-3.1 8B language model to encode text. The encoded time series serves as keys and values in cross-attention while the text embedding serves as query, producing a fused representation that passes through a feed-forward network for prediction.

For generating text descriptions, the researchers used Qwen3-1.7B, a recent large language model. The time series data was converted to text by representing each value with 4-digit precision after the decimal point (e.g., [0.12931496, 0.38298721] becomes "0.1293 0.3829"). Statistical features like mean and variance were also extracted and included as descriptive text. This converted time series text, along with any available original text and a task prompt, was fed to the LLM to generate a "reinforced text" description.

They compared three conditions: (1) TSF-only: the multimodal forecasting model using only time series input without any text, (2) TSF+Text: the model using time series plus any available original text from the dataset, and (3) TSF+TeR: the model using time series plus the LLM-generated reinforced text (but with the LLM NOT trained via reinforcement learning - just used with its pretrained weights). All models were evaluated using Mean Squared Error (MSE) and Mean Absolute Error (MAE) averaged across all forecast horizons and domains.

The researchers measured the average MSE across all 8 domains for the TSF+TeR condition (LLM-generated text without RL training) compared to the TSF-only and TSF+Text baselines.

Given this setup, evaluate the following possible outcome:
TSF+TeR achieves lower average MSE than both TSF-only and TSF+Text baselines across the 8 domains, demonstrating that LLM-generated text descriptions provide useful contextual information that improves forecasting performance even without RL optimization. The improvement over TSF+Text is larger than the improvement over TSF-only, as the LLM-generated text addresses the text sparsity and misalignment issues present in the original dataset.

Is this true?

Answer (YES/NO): NO